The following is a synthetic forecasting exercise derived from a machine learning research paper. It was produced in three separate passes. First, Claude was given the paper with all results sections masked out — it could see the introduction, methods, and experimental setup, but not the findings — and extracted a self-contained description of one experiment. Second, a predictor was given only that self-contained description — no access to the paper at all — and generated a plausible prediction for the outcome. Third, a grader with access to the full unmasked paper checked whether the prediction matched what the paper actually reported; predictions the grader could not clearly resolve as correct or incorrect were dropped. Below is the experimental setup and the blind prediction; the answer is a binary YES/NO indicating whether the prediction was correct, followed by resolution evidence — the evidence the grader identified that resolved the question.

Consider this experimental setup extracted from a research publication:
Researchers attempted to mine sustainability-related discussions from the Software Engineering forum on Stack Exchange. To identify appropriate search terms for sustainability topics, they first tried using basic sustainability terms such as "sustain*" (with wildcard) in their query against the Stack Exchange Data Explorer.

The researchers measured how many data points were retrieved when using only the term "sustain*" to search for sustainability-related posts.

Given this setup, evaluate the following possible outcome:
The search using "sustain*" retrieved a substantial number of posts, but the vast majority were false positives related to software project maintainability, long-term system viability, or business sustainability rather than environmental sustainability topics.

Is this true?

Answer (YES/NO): NO